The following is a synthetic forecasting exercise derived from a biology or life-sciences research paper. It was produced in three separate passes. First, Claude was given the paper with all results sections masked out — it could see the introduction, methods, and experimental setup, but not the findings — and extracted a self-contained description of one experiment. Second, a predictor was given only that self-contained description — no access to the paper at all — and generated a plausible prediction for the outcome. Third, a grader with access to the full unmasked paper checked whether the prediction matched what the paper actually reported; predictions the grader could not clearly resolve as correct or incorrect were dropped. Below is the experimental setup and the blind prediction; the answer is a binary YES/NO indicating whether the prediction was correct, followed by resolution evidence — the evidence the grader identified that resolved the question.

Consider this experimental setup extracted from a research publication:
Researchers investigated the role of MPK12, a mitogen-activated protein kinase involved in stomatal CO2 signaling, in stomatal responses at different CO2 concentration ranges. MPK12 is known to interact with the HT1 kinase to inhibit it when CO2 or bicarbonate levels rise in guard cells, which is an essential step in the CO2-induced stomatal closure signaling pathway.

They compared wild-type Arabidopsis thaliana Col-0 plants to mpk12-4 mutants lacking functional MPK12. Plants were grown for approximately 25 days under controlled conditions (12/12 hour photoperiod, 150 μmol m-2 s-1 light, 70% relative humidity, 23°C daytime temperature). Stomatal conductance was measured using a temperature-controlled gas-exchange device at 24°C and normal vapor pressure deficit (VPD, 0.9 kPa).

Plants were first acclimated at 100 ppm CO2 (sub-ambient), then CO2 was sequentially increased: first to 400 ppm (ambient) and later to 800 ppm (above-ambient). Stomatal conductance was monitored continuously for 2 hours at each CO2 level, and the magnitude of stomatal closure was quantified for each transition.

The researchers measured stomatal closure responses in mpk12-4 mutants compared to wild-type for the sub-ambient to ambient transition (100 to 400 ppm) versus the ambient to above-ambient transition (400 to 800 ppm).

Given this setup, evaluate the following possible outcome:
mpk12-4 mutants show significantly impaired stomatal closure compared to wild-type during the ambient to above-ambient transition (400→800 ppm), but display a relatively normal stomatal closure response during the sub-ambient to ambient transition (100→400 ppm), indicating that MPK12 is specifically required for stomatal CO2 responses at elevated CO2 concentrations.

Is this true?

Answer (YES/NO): NO